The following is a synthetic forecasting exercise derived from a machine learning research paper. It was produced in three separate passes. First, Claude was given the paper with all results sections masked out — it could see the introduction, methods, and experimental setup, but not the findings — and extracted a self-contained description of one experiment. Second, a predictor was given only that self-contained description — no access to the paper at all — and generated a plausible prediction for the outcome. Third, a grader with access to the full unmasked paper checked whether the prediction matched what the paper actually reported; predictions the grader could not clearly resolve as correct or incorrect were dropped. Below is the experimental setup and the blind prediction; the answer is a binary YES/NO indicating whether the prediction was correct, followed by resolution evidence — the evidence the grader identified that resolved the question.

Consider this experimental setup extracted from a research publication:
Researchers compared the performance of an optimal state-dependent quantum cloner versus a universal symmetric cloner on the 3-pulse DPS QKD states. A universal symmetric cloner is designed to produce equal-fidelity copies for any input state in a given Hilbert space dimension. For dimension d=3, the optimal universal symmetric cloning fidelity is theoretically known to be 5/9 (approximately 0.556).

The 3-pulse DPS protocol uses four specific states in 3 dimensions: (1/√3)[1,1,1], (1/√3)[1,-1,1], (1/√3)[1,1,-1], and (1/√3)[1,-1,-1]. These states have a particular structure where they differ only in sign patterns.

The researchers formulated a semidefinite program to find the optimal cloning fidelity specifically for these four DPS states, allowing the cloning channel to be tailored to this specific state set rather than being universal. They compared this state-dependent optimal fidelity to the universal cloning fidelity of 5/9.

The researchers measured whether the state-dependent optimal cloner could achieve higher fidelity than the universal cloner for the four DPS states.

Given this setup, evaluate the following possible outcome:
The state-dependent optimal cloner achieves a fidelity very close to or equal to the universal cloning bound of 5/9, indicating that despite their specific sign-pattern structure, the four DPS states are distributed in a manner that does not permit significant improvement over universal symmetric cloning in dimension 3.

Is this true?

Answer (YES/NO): NO